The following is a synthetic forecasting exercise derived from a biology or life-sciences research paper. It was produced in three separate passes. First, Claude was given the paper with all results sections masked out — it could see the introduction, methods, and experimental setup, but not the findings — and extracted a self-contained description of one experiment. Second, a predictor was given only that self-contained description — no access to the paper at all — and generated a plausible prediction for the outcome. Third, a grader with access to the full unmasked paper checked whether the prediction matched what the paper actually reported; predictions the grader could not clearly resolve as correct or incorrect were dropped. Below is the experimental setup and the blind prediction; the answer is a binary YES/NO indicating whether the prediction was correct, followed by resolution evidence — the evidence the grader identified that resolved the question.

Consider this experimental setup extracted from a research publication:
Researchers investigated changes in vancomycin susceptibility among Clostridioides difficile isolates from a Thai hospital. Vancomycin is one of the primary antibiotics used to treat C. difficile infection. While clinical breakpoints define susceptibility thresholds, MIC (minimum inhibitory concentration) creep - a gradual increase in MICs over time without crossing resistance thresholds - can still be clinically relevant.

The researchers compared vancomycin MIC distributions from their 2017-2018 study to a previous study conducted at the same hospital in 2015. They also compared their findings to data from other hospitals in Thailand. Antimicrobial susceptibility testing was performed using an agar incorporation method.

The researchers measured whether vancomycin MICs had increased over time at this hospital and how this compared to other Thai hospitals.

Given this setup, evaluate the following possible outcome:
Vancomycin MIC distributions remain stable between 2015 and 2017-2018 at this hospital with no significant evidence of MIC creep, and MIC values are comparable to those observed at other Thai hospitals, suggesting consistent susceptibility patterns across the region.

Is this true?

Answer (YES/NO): NO